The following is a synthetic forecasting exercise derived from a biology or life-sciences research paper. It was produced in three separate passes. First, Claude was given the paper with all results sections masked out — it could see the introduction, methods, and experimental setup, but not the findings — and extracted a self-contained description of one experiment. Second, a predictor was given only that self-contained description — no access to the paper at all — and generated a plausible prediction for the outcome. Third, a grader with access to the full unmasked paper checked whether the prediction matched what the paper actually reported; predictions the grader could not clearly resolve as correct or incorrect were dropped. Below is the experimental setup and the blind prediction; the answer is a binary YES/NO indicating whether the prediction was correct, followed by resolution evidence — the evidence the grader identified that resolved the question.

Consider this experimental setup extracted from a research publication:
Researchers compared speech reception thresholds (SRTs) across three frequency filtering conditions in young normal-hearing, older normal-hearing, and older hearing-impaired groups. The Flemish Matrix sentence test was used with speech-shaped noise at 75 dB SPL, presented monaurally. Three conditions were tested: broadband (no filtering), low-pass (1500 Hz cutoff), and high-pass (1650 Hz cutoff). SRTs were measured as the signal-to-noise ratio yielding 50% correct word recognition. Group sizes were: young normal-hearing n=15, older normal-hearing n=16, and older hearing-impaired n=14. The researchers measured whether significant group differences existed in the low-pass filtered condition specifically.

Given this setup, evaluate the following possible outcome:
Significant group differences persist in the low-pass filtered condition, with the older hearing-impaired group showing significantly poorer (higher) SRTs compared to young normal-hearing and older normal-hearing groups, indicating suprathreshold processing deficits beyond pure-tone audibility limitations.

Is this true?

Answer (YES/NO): NO